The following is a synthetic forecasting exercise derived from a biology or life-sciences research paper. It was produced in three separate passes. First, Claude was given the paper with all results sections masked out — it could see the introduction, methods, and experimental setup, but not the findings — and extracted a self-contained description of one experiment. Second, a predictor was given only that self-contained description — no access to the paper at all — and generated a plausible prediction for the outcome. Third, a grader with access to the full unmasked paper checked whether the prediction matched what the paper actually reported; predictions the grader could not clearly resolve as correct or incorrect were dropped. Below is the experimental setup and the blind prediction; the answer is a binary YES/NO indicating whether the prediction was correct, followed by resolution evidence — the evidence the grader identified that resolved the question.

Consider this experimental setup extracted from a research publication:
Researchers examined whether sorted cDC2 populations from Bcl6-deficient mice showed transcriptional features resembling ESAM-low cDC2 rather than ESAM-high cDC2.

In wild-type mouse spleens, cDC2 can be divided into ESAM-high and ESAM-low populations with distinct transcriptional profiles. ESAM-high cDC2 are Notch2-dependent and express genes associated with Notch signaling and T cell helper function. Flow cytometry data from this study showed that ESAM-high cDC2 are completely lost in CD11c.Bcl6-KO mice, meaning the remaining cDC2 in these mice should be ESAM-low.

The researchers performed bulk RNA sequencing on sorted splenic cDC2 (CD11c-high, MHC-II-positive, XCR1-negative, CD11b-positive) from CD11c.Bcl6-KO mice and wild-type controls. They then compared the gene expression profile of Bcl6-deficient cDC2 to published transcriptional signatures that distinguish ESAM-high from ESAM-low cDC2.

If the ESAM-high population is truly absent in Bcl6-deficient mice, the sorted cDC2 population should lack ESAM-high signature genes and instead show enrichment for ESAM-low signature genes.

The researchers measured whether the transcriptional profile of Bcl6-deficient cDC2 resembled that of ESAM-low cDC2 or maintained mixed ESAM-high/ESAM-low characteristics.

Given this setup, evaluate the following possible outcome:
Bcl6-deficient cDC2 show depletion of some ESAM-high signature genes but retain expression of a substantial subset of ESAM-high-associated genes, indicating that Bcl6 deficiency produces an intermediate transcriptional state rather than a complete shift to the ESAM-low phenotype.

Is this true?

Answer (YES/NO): NO